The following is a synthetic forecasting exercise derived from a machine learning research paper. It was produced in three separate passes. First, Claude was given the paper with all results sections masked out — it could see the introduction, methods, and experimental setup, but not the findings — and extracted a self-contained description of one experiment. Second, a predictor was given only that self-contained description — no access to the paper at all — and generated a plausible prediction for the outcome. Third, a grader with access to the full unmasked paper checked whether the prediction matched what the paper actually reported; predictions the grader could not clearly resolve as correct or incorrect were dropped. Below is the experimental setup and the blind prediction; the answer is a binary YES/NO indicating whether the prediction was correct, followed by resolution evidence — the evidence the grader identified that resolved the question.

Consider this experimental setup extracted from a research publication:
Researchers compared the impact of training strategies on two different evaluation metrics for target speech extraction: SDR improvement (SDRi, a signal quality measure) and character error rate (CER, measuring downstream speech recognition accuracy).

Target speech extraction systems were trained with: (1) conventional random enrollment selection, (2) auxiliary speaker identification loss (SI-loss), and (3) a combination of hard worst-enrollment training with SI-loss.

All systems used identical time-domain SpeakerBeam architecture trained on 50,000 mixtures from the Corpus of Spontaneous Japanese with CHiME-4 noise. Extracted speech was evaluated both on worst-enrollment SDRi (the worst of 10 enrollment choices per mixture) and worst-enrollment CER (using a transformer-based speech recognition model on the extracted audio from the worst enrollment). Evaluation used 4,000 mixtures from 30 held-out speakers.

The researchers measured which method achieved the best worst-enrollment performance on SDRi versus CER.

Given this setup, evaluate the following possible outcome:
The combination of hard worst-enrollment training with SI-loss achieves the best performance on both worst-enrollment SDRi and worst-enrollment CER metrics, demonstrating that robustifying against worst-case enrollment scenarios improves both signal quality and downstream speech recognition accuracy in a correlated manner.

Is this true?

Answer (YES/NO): YES